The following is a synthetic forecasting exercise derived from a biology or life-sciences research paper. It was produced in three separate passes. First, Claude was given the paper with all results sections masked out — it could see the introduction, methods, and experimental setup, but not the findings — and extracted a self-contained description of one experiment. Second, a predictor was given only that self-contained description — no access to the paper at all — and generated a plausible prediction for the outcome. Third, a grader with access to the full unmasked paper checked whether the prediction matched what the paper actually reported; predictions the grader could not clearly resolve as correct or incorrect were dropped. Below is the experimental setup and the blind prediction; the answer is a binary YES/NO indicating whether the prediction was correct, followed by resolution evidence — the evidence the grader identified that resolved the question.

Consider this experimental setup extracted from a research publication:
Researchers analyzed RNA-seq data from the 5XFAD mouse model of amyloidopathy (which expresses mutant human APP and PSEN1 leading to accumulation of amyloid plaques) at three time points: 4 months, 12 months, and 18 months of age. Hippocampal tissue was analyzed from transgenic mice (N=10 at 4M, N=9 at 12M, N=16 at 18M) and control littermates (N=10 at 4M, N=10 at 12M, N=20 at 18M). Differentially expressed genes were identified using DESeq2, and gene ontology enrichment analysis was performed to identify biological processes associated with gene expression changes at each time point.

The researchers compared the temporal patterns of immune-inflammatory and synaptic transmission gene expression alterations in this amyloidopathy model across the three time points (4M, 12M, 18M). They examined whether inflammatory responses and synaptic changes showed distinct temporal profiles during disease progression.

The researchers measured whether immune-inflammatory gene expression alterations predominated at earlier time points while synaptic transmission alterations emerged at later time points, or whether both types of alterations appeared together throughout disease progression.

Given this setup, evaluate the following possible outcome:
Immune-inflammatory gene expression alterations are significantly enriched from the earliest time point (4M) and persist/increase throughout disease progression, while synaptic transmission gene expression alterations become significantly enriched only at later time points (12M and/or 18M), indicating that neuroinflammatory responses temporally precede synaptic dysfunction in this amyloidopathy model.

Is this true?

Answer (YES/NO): YES